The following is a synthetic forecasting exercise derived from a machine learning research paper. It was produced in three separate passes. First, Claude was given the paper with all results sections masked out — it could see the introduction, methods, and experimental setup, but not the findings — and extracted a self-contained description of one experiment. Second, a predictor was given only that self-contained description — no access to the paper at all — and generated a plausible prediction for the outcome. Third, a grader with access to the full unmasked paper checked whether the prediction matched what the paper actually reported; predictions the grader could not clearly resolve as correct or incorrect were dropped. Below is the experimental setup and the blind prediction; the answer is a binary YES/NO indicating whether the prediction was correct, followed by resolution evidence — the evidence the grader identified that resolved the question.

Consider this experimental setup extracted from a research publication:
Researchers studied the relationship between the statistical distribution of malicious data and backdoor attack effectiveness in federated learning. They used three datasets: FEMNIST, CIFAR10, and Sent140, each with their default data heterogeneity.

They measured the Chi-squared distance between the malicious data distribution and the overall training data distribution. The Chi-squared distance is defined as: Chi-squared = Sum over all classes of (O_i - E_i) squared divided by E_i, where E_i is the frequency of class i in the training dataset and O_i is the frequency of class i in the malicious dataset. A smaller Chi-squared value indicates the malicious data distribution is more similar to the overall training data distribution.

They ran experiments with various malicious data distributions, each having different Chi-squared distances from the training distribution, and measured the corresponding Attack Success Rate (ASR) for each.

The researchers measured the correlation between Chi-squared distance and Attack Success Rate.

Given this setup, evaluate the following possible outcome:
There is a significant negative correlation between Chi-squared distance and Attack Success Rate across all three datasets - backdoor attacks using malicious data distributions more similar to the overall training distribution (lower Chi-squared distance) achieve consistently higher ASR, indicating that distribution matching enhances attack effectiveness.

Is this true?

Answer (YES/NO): YES